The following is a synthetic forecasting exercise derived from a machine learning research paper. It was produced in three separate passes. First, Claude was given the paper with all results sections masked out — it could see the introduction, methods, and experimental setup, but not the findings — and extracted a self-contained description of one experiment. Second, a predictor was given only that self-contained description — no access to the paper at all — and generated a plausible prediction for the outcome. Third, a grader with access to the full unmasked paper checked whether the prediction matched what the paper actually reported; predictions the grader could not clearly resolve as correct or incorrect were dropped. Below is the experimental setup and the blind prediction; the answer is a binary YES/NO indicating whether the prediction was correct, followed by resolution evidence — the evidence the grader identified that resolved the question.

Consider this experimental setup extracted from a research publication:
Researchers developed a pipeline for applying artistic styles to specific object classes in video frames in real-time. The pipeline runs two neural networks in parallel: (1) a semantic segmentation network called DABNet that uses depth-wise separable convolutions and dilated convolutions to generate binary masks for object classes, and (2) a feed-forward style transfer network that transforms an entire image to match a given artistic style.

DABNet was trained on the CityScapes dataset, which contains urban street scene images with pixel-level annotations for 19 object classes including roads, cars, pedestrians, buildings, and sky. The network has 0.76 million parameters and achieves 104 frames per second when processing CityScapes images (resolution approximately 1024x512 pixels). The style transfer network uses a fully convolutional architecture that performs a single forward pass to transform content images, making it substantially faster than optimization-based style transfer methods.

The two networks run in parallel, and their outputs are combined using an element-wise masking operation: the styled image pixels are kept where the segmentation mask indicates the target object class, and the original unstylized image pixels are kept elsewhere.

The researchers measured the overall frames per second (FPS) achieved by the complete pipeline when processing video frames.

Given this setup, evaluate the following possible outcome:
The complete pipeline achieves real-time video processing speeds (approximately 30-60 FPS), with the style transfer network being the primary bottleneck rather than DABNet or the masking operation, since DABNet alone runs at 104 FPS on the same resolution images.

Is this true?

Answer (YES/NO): NO